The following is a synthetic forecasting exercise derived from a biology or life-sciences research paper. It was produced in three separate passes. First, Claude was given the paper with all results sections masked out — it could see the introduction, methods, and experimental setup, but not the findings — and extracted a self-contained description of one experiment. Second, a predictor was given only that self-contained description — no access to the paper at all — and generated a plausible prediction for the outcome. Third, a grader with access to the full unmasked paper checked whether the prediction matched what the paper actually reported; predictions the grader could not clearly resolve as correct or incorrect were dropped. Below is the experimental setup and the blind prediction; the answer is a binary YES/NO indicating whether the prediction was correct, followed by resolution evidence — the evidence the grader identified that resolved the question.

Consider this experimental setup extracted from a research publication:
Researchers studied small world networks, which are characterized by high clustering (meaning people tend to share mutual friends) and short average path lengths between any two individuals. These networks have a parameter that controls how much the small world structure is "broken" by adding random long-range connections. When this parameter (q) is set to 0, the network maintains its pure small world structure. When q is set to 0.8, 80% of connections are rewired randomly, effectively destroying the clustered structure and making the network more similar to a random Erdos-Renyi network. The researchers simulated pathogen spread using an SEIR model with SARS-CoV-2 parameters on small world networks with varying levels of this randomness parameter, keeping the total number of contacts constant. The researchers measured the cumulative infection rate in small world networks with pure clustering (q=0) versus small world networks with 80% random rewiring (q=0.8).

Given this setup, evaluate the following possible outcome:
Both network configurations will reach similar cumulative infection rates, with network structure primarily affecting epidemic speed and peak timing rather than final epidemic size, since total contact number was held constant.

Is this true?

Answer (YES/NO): NO